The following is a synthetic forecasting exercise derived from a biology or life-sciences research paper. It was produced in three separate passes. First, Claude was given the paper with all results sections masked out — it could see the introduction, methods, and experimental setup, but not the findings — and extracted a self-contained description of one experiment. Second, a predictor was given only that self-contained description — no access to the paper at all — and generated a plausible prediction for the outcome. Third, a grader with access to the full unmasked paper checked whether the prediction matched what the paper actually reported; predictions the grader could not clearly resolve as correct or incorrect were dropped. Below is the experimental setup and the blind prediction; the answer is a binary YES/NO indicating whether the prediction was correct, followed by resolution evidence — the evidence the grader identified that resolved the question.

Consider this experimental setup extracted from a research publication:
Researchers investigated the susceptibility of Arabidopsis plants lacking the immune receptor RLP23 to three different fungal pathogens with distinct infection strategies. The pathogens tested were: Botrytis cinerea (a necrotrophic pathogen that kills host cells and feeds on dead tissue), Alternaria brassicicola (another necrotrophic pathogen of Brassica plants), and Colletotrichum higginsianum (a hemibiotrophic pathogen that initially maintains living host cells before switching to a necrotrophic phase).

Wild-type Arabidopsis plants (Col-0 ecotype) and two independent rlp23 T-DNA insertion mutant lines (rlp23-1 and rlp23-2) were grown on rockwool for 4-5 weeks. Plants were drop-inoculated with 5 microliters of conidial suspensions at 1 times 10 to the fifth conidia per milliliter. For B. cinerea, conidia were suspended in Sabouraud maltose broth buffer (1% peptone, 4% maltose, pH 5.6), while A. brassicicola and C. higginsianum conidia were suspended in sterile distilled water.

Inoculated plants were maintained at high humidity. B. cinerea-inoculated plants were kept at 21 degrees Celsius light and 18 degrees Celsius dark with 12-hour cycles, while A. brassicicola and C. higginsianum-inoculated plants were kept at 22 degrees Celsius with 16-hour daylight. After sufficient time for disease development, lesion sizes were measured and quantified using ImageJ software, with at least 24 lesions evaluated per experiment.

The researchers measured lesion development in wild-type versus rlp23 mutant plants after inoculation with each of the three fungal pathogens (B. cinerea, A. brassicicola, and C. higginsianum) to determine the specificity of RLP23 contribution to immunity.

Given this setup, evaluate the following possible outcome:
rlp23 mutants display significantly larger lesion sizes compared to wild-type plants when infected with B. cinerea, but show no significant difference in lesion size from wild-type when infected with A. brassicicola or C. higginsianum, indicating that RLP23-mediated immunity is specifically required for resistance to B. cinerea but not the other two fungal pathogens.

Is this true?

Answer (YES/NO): YES